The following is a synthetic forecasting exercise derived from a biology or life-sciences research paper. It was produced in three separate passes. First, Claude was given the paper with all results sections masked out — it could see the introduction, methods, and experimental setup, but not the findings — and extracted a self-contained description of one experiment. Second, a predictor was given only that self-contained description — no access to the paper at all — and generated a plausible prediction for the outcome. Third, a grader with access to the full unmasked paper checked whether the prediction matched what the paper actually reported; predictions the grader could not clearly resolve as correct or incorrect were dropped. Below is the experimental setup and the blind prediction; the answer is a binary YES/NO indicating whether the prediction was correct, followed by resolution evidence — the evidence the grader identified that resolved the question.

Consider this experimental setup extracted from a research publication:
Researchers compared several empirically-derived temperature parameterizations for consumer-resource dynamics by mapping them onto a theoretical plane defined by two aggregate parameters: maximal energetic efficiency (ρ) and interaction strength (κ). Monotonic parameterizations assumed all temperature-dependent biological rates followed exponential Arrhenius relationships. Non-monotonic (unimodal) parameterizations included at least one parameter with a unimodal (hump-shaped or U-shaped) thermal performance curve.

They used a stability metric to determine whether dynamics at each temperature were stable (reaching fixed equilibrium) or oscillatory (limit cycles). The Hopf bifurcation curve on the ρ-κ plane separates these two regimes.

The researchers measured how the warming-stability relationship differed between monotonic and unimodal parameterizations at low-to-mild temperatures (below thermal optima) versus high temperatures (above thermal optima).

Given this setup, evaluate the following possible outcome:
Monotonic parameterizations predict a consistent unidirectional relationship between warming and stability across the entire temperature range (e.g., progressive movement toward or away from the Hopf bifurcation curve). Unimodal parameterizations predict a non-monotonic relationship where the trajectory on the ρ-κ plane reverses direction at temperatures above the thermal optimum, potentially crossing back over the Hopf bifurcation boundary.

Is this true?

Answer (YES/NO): NO